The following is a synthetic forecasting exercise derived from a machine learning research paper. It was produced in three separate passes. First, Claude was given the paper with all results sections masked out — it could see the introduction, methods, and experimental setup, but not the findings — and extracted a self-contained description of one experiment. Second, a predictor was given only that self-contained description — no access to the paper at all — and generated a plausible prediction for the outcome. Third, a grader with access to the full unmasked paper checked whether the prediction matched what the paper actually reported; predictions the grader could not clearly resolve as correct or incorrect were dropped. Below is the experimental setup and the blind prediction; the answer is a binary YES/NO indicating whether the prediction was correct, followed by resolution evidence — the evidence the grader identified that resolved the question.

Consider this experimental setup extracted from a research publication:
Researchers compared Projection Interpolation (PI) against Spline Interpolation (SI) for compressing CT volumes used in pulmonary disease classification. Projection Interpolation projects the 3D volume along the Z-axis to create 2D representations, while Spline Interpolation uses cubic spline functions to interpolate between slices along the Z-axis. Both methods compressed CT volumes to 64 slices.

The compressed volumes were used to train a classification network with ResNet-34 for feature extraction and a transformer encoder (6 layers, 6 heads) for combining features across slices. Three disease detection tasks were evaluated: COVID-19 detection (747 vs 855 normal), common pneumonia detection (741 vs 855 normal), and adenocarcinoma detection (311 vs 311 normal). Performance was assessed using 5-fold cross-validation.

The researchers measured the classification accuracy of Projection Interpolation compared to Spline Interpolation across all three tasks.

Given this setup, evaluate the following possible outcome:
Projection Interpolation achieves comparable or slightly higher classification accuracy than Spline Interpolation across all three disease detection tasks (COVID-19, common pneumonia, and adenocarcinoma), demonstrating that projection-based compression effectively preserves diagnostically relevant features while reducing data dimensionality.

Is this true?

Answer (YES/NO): NO